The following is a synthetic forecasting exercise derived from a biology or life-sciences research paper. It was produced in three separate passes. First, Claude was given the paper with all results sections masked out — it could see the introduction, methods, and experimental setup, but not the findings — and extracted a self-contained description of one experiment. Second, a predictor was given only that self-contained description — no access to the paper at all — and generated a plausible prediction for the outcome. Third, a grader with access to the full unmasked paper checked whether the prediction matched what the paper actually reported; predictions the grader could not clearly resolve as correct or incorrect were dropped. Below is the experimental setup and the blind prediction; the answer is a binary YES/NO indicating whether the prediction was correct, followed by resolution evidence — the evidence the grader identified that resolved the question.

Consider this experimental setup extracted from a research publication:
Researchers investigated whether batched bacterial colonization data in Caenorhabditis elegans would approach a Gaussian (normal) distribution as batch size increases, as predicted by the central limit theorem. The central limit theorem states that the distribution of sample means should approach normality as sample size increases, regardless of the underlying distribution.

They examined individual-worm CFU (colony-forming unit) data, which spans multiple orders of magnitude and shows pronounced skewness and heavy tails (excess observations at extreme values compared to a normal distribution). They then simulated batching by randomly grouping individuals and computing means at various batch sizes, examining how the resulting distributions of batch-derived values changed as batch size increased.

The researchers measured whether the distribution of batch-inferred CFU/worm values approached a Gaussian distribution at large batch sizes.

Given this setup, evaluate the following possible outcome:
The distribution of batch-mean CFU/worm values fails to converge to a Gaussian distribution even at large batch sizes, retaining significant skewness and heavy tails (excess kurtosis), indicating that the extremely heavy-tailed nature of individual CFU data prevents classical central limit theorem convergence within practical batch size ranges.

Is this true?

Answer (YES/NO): YES